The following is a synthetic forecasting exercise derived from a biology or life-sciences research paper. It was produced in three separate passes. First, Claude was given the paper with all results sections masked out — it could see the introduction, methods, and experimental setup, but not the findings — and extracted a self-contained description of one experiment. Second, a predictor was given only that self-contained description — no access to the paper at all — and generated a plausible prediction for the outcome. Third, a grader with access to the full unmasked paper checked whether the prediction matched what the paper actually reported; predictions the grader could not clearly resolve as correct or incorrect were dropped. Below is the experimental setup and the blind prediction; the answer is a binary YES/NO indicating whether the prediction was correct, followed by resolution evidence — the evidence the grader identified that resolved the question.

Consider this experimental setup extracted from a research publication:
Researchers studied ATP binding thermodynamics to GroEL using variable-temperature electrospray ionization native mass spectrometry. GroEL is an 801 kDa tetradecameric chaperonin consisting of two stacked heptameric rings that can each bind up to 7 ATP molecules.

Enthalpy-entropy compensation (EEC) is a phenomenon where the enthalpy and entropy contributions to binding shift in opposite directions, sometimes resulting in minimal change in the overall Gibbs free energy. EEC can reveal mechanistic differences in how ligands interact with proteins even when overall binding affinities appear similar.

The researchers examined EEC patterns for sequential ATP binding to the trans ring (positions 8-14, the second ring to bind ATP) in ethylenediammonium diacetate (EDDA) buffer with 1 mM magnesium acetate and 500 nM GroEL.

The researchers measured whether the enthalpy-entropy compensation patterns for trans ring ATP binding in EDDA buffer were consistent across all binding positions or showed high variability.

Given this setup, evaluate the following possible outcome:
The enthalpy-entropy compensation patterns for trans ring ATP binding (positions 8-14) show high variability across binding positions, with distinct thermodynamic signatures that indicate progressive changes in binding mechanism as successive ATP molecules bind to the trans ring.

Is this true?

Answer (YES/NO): YES